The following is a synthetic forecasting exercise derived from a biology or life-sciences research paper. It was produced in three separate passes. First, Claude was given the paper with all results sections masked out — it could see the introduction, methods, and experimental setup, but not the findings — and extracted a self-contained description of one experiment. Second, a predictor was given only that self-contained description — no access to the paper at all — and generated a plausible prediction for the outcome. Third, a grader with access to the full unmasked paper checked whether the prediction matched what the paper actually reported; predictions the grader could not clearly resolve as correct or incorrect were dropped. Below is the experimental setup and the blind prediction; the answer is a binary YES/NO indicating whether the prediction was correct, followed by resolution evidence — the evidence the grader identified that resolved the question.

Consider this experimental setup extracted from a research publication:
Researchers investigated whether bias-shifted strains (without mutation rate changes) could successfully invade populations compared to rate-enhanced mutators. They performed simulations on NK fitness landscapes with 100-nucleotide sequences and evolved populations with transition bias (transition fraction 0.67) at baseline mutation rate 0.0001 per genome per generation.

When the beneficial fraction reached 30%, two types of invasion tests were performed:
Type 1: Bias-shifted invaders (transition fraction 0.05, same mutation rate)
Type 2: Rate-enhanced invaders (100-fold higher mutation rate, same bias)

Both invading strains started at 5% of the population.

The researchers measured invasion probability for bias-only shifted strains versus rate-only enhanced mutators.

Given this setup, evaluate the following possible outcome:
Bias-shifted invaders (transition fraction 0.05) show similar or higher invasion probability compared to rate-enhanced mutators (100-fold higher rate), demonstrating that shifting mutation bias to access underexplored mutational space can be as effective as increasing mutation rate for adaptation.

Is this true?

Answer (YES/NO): NO